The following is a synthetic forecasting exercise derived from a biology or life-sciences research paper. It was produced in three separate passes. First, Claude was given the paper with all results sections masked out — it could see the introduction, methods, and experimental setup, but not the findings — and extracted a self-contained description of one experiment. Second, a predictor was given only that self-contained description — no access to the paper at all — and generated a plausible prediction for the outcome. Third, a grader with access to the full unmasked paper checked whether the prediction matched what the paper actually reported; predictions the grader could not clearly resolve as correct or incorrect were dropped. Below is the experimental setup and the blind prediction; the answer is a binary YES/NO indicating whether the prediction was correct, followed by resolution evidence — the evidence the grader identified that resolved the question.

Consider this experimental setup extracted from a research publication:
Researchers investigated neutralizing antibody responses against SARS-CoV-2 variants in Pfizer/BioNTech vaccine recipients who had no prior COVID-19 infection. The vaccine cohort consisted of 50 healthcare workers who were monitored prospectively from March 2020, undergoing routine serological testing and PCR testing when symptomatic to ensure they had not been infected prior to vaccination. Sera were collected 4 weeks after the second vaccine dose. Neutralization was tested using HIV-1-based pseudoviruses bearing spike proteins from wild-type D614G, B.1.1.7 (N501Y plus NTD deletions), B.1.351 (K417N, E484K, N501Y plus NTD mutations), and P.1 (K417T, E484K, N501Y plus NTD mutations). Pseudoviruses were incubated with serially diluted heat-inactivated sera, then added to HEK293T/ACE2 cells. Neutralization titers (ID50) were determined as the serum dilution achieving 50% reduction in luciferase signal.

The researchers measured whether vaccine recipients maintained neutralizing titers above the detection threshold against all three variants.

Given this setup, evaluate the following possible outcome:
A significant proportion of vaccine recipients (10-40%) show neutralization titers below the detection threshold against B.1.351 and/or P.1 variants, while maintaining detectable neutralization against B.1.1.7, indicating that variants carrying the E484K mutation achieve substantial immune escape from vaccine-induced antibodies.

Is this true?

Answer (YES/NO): NO